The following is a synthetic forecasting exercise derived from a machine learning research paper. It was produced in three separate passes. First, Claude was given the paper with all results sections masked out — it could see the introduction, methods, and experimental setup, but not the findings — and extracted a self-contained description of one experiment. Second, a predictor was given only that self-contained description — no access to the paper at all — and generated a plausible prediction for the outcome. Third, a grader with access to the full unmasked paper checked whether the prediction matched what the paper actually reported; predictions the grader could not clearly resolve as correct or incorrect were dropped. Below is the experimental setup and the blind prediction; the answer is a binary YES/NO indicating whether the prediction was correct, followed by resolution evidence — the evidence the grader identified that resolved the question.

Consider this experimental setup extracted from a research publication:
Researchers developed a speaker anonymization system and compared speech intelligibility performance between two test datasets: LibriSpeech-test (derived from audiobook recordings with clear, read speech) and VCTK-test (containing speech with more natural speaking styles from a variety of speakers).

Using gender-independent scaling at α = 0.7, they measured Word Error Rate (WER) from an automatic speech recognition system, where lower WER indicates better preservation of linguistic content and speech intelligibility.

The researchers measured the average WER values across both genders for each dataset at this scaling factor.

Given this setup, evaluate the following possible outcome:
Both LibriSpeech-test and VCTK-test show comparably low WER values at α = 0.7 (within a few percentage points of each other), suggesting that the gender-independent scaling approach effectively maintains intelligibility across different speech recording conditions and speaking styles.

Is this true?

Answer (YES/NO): NO